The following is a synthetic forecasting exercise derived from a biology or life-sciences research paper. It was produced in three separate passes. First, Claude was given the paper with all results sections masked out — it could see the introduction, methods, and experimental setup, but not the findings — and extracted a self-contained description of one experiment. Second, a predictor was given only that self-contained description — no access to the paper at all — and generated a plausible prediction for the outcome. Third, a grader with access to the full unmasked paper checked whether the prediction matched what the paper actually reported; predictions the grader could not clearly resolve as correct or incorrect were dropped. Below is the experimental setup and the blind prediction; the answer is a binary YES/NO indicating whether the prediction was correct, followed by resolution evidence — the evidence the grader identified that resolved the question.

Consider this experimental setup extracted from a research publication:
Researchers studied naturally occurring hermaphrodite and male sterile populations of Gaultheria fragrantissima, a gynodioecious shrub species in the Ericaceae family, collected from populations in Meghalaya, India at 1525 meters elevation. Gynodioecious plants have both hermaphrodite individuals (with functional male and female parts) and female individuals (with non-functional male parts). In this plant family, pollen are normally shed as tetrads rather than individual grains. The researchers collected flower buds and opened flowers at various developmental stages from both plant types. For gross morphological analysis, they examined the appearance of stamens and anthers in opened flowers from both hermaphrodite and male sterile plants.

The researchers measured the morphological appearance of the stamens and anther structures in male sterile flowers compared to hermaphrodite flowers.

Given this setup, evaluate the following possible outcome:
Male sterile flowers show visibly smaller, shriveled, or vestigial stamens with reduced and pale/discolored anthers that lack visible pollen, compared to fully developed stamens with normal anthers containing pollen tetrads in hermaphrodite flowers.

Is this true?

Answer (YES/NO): NO